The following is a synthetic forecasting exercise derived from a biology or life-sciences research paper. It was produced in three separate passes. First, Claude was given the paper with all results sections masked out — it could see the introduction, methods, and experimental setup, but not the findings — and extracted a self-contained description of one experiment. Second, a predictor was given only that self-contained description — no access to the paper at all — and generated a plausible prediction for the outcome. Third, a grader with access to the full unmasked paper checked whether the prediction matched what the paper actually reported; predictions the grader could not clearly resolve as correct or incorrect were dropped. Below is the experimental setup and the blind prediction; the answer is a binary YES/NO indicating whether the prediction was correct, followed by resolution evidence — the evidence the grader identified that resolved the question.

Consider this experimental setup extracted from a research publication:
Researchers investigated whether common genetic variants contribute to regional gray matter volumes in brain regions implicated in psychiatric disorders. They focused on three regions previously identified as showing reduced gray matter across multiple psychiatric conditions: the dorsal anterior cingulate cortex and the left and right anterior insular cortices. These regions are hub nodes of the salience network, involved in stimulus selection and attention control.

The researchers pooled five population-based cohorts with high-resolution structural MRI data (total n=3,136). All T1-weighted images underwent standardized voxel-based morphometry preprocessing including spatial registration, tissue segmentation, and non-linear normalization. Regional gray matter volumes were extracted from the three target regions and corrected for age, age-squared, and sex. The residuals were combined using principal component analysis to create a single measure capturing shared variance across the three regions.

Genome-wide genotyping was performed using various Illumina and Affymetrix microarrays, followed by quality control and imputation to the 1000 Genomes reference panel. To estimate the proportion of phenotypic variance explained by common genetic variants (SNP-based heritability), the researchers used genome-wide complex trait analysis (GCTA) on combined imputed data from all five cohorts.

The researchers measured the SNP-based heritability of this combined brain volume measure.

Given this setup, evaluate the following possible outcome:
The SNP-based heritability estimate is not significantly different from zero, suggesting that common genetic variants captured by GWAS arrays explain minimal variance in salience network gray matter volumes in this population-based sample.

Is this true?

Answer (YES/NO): NO